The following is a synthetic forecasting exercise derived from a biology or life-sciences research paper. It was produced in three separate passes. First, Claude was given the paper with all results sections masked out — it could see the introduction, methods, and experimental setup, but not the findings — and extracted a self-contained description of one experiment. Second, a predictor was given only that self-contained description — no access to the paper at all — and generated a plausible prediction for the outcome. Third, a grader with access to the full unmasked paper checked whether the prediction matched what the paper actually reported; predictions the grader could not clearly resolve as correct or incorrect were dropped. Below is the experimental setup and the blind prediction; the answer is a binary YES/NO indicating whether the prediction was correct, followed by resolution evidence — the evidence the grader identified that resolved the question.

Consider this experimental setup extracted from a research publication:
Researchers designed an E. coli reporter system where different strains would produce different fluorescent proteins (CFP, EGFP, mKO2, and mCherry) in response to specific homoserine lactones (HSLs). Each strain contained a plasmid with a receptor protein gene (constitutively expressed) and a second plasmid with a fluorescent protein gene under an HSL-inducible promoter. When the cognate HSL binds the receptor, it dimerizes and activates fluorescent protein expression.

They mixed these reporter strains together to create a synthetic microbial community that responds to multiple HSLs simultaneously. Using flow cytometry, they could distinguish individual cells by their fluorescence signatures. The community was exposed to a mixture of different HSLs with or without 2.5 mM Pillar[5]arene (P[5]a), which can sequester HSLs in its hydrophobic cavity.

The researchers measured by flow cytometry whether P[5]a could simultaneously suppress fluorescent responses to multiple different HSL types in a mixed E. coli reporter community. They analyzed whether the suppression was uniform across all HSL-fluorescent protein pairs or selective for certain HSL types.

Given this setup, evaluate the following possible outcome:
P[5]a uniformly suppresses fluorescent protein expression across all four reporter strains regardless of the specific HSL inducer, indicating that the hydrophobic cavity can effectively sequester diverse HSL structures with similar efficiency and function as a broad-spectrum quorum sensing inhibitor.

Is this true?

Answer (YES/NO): NO